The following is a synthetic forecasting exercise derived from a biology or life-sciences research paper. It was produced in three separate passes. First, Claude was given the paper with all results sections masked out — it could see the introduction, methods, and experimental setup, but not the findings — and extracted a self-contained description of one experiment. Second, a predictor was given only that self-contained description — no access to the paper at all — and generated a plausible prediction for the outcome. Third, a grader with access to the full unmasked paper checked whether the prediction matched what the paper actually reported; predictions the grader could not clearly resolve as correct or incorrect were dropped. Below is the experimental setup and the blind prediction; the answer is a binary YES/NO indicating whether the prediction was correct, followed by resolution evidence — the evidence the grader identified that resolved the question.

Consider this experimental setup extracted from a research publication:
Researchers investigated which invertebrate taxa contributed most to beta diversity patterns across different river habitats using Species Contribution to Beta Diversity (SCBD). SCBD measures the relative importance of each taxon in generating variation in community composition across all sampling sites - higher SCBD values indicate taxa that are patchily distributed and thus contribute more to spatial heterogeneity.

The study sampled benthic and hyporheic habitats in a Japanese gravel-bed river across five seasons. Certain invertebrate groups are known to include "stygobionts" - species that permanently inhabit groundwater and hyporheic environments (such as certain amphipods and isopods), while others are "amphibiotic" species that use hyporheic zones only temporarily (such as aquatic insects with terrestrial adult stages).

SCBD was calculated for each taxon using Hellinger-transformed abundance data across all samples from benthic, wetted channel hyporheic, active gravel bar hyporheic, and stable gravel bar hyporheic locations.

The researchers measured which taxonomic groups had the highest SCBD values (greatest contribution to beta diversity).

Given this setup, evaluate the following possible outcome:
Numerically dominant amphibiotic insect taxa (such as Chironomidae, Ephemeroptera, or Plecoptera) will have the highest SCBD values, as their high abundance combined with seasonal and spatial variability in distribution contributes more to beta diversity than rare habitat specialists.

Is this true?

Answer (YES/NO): NO